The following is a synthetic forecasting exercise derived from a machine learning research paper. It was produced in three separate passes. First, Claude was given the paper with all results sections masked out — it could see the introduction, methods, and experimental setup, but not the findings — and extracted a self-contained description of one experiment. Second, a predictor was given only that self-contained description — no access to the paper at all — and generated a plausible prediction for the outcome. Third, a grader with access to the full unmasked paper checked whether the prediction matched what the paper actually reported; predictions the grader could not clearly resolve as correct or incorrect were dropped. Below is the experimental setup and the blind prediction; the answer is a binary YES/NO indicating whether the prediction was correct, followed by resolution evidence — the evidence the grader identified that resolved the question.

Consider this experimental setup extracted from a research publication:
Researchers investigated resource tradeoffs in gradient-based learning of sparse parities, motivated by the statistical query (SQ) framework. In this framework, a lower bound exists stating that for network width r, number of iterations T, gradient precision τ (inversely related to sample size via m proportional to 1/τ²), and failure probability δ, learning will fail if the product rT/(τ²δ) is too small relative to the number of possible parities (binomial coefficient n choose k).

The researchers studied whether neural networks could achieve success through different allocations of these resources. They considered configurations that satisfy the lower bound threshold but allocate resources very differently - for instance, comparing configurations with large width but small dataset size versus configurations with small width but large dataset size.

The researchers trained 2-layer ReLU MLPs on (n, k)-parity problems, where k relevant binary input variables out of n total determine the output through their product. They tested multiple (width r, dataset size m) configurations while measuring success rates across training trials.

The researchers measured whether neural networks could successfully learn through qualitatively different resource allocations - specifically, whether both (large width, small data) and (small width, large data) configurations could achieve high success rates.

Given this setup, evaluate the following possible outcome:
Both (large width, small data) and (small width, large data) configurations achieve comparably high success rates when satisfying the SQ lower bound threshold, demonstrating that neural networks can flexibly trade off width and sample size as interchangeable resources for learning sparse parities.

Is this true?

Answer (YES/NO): YES